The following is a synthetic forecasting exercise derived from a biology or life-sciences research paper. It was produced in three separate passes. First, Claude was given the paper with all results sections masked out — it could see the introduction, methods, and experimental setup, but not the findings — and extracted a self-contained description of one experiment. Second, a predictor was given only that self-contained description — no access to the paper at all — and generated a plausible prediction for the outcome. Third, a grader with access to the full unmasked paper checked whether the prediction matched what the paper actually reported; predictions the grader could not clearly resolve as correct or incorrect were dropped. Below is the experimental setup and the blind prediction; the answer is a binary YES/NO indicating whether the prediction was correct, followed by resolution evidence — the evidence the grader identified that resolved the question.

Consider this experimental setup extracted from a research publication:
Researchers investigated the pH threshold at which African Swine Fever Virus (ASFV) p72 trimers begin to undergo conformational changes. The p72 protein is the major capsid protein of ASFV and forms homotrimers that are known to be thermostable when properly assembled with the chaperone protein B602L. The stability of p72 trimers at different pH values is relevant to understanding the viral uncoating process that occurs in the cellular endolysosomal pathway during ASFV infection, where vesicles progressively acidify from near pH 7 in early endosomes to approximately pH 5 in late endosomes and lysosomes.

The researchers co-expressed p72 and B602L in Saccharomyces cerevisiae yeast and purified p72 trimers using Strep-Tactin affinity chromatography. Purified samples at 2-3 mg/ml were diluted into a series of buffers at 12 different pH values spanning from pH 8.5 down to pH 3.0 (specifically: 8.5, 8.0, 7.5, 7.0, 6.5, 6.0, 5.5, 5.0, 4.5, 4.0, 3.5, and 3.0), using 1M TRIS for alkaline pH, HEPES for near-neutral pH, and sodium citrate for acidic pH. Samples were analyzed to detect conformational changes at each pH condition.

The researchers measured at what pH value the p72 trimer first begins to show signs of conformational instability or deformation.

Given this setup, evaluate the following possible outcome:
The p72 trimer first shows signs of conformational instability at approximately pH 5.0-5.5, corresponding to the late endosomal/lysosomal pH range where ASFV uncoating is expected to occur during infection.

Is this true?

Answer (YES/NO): YES